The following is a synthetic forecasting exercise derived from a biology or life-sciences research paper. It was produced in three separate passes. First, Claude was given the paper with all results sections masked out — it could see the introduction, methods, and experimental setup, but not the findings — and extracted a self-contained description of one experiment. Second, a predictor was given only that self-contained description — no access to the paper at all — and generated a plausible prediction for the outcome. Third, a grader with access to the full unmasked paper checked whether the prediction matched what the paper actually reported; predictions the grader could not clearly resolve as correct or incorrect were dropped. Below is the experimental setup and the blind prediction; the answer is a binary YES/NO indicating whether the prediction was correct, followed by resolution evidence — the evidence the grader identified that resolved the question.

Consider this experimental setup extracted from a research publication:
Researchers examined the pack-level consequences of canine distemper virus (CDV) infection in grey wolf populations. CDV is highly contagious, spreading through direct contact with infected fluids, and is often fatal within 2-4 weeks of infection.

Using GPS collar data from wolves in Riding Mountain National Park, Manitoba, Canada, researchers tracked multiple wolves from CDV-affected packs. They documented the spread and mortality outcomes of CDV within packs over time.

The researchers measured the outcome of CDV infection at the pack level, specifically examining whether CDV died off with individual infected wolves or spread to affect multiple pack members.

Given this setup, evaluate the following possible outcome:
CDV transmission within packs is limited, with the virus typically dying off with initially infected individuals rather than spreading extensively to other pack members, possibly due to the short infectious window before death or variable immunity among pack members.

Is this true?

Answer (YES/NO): NO